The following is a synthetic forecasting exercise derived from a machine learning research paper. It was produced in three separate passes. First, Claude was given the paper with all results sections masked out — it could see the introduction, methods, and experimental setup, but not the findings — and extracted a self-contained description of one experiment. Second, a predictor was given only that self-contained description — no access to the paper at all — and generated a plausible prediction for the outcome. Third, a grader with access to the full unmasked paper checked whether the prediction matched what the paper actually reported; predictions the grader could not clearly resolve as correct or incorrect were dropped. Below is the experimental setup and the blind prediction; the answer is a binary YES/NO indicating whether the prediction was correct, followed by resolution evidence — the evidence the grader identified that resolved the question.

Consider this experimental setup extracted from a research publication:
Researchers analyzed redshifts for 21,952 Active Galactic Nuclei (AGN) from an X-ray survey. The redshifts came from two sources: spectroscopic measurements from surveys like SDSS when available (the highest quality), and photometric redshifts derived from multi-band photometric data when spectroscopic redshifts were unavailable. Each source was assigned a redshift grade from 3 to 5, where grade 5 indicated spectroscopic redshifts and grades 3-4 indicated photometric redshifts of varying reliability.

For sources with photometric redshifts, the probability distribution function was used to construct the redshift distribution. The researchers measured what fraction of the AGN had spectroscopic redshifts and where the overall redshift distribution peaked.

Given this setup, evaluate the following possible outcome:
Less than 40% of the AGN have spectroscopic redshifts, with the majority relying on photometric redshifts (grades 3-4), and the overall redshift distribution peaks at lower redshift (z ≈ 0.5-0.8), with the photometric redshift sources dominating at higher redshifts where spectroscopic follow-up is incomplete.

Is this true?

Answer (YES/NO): NO